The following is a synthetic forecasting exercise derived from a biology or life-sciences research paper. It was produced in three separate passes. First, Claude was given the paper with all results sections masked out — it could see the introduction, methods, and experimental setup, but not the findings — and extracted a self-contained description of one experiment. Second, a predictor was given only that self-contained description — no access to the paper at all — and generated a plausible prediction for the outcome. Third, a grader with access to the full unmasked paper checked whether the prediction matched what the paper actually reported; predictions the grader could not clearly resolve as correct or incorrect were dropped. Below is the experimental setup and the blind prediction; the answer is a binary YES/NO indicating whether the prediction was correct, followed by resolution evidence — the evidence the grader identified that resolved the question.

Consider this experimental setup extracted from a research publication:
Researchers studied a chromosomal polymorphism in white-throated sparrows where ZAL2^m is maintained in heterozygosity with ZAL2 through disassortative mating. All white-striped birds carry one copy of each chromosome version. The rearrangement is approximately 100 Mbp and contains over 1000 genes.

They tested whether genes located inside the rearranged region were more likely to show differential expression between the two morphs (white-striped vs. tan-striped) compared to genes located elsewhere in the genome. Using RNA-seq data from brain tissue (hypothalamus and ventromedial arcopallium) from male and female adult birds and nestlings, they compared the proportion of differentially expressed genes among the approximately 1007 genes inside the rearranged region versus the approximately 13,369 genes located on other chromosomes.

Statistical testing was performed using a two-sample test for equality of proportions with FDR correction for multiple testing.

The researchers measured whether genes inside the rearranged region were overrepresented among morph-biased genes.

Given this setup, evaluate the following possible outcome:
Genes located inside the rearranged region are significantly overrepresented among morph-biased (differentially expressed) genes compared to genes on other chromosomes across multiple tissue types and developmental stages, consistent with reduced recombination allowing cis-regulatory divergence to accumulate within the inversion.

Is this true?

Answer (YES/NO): YES